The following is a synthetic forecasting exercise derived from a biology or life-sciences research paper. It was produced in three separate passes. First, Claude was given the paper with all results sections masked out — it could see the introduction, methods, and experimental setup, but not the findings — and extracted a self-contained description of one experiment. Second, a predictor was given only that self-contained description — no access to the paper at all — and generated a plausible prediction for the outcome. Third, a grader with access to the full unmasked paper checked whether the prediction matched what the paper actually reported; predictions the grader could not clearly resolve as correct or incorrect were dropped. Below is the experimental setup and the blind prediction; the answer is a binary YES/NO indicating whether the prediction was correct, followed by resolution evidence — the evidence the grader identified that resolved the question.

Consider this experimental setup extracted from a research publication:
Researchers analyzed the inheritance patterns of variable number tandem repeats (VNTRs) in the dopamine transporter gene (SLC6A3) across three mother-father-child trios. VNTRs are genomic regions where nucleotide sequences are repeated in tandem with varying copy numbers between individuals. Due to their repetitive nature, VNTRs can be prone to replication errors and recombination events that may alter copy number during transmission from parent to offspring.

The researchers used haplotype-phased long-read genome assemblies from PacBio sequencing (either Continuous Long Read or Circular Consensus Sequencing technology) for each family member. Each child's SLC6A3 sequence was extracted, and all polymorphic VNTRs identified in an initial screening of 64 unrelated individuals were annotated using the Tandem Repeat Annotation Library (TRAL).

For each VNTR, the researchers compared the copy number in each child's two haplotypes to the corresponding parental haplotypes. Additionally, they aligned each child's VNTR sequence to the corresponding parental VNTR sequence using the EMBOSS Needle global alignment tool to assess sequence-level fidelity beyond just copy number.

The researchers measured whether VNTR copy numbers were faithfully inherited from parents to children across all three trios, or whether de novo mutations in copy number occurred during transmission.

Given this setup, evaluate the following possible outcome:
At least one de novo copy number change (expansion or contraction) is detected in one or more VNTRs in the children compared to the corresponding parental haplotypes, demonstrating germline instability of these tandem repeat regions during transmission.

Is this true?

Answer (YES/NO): NO